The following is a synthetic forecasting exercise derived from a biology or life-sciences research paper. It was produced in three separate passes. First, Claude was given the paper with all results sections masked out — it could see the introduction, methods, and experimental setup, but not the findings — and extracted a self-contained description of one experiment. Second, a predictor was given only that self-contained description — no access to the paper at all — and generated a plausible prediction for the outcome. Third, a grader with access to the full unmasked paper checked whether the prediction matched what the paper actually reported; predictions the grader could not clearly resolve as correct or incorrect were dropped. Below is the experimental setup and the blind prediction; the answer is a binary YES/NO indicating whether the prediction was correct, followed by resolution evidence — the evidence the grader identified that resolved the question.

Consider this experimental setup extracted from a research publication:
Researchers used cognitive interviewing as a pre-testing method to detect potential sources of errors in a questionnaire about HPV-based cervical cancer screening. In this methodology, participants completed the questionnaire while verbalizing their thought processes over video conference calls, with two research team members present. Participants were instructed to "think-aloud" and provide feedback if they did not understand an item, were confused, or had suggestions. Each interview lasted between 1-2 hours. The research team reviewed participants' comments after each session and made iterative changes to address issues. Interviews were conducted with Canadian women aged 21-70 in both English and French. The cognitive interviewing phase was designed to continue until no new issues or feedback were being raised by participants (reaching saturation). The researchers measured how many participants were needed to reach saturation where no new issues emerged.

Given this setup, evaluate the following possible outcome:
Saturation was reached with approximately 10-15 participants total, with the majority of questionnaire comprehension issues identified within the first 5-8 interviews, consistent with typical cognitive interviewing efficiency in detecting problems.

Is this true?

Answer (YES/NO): NO